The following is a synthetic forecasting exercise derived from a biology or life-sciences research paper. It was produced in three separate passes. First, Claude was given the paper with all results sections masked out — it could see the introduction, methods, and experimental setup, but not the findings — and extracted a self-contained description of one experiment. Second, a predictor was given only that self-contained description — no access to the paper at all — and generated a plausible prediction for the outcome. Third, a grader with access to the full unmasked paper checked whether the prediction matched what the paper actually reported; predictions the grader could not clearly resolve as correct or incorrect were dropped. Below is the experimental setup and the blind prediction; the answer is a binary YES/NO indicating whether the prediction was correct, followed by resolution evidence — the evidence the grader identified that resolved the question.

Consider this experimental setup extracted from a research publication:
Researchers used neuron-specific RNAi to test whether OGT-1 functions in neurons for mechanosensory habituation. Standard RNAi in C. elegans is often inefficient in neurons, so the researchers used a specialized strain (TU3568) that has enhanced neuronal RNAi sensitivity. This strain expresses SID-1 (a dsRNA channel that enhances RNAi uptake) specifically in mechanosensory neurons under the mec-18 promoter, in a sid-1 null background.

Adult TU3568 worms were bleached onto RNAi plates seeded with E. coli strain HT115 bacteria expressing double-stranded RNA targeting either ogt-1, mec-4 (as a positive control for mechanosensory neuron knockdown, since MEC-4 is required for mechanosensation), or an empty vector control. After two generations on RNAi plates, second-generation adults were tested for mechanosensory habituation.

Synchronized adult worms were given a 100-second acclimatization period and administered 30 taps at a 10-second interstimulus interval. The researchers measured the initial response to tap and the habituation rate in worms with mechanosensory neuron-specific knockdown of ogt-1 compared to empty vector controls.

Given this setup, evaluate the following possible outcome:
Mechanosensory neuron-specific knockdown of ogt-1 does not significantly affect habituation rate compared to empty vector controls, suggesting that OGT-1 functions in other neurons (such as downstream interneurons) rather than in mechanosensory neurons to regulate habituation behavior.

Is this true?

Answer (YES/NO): NO